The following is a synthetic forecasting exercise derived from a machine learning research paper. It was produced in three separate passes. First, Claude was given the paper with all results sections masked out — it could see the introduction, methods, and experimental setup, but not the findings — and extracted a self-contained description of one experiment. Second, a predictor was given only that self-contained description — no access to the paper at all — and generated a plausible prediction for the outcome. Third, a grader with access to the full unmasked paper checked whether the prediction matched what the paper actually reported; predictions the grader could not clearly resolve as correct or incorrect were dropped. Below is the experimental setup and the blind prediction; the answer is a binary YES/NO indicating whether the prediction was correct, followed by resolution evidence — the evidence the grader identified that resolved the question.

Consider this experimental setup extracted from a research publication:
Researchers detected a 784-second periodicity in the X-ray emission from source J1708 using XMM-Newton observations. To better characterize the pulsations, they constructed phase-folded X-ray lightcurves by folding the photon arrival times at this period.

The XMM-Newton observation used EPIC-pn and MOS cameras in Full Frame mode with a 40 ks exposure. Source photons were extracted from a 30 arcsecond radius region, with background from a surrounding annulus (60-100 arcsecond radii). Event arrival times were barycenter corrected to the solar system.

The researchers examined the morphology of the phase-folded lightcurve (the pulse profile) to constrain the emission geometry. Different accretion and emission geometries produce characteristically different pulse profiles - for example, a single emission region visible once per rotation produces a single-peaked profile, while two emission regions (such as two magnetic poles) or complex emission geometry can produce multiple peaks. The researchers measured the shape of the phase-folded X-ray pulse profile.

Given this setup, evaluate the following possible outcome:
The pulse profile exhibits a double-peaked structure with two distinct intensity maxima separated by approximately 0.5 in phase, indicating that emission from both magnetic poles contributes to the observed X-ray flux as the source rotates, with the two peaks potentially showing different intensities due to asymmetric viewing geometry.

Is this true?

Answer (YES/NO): NO